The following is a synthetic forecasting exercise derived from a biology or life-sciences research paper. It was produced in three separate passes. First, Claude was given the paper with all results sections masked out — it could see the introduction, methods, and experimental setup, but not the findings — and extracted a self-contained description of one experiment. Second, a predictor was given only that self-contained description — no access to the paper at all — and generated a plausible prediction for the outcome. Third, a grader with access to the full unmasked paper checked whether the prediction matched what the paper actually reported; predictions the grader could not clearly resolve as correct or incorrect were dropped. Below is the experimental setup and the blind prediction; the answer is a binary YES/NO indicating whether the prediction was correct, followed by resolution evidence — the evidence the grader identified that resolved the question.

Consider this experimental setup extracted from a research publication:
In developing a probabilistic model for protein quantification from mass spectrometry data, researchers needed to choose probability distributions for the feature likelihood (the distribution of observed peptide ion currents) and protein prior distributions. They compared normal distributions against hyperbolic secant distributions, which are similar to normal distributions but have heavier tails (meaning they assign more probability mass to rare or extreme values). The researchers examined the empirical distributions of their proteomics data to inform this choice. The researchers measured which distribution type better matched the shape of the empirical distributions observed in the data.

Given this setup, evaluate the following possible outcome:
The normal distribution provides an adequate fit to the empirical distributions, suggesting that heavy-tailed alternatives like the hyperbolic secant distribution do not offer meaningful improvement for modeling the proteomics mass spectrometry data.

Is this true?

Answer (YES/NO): NO